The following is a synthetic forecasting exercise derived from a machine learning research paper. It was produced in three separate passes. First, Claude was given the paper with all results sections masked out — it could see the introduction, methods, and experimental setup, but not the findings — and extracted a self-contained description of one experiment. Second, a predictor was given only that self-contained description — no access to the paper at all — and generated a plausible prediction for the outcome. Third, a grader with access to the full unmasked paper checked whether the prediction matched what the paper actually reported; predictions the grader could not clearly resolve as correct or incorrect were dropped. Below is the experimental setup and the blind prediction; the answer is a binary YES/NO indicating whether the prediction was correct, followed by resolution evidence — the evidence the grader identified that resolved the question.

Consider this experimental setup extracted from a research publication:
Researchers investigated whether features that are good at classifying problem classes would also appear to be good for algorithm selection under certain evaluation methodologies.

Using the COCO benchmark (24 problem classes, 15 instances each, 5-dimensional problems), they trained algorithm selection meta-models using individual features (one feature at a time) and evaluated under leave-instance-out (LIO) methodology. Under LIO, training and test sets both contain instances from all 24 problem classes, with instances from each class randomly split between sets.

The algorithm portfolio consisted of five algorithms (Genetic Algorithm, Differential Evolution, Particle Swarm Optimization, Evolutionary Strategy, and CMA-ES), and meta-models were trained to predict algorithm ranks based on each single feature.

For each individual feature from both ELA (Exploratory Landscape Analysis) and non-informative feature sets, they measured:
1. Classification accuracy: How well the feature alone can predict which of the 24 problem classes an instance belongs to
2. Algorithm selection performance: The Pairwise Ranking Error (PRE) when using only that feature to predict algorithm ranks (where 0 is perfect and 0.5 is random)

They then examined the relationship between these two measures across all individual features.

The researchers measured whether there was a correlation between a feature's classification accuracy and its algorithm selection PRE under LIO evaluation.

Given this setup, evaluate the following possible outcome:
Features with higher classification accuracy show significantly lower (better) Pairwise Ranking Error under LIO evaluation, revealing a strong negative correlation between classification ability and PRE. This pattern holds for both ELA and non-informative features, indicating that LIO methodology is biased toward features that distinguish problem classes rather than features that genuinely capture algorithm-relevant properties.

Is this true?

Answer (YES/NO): YES